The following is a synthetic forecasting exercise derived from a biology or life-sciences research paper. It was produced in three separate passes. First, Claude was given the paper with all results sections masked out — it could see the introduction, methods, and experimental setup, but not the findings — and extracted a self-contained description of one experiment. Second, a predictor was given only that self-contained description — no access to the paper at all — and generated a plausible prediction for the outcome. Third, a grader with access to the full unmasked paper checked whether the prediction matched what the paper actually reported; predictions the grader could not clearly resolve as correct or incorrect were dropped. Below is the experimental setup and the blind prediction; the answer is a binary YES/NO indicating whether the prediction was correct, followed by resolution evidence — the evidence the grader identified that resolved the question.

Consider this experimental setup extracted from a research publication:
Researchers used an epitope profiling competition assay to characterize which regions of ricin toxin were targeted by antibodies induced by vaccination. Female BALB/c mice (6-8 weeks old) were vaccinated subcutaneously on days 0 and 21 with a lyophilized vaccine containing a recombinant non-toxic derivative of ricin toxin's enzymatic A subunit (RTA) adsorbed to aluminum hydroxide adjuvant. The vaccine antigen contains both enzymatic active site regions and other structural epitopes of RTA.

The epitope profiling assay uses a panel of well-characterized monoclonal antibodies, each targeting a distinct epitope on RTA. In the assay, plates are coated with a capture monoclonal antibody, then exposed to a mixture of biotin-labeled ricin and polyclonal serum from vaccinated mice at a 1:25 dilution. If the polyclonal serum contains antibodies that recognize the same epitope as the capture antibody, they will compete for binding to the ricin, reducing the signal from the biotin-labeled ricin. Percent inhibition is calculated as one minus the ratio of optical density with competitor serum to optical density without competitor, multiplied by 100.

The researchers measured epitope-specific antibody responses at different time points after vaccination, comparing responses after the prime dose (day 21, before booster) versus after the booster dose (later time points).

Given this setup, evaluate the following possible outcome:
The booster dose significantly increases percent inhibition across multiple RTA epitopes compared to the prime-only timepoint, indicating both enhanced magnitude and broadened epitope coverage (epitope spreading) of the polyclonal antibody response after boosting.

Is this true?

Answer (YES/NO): NO